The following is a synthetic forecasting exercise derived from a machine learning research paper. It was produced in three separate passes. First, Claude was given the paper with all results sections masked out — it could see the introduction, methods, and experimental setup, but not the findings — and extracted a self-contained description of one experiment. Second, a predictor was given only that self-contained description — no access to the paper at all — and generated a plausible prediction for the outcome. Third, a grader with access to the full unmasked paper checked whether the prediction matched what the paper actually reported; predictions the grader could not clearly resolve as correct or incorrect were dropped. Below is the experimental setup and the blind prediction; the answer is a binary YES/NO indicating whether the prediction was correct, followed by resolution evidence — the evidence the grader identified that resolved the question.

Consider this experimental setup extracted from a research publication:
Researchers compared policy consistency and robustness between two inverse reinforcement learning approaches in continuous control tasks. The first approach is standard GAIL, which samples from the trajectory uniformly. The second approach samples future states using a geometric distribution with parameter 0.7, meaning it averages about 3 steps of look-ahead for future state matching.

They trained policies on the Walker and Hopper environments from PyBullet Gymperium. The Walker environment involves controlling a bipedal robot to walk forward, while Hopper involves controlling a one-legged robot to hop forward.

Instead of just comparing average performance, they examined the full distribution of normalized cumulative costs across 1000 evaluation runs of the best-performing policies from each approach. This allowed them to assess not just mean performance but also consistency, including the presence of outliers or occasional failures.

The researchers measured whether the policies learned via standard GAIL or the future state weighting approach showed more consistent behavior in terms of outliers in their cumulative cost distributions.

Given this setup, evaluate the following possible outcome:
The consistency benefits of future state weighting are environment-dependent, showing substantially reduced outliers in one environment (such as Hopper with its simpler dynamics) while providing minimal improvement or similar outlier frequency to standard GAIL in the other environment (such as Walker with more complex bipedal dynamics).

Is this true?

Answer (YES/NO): NO